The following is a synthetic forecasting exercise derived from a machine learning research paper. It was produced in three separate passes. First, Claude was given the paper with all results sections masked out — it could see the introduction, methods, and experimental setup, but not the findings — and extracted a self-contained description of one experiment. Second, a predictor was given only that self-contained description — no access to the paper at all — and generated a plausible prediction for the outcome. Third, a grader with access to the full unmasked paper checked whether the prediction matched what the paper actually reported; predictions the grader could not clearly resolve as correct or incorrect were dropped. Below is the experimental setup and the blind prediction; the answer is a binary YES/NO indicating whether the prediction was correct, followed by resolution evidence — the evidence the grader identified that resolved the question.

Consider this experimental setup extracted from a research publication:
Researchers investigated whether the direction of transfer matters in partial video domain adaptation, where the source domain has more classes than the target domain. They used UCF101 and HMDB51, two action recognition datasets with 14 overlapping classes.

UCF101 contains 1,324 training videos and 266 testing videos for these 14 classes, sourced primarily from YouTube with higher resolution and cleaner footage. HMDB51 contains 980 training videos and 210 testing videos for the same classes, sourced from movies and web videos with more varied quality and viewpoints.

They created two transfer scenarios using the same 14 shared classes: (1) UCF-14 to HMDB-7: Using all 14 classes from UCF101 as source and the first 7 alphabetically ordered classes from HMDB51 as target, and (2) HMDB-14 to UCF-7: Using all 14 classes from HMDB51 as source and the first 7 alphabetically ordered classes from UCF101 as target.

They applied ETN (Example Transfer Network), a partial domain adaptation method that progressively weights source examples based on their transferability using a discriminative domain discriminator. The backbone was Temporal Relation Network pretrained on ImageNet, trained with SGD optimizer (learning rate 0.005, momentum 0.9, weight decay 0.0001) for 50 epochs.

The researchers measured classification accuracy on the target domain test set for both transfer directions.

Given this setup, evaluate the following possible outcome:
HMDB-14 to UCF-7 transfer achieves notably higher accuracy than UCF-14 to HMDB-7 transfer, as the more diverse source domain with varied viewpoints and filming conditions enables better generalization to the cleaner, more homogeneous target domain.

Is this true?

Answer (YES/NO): YES